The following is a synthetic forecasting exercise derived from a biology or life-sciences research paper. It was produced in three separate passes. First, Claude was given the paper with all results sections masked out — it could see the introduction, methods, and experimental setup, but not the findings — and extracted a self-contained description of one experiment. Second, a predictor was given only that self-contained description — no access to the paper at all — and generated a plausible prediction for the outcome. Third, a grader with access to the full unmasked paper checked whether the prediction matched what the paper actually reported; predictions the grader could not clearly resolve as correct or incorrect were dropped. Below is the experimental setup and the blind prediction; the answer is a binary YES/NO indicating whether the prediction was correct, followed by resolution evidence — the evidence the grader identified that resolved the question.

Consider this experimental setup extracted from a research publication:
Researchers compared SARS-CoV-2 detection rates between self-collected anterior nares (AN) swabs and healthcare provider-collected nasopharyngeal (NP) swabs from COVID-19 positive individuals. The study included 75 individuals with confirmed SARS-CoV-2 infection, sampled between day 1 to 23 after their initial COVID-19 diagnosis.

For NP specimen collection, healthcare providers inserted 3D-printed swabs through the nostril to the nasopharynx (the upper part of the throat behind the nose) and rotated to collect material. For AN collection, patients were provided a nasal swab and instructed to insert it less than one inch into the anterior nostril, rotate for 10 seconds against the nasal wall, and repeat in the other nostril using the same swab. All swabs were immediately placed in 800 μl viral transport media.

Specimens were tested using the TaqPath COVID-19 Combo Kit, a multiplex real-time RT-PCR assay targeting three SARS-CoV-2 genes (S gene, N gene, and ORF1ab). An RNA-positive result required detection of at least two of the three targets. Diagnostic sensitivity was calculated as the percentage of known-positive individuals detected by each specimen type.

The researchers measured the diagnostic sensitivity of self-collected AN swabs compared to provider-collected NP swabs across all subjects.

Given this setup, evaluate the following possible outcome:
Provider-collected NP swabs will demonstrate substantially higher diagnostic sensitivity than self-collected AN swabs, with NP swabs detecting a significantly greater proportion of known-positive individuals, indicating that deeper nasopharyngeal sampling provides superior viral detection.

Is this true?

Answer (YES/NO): YES